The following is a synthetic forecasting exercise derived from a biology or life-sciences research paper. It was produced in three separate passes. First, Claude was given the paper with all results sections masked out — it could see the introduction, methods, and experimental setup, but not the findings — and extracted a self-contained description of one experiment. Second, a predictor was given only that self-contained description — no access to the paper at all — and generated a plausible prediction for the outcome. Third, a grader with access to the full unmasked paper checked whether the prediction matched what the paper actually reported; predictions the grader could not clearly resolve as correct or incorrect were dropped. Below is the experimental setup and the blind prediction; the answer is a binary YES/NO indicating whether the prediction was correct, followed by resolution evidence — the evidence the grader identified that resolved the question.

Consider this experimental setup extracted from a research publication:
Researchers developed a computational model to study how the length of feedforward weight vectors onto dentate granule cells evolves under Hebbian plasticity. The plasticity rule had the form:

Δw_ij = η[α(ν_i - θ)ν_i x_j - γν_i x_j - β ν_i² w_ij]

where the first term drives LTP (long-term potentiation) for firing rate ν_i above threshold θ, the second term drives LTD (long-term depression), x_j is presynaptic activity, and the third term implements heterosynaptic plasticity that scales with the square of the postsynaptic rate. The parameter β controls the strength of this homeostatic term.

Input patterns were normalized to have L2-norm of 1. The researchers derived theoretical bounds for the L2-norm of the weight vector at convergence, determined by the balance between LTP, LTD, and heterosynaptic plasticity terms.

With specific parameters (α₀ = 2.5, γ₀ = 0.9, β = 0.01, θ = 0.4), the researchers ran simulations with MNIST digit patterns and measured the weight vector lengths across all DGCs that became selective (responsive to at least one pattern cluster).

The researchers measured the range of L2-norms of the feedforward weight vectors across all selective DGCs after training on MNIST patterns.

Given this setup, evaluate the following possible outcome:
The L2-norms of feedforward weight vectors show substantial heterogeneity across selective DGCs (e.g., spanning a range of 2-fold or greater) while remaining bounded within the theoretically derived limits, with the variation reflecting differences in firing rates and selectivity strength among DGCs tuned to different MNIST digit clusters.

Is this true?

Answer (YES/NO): NO